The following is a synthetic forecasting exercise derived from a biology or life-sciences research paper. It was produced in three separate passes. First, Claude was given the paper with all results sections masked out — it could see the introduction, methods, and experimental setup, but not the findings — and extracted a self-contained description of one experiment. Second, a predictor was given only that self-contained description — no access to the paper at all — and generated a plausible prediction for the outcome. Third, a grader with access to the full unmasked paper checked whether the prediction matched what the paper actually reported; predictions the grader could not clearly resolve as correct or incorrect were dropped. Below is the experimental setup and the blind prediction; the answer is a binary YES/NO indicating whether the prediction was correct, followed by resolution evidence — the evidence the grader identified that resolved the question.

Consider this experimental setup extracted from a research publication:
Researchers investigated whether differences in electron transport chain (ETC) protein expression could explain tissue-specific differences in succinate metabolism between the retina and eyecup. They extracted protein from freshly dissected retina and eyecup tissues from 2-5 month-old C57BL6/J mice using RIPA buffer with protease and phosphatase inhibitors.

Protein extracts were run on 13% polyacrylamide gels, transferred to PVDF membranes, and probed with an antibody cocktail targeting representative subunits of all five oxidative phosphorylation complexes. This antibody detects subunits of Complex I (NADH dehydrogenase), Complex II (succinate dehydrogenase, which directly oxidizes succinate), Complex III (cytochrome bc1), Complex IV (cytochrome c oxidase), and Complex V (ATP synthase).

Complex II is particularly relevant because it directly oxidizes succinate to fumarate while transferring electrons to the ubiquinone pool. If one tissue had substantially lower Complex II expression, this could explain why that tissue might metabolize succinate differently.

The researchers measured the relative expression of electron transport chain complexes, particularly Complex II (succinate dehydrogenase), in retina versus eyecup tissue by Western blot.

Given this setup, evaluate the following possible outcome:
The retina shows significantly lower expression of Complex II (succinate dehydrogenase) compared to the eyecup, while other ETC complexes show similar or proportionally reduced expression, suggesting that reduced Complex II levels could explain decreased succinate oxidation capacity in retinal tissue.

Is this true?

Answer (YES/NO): NO